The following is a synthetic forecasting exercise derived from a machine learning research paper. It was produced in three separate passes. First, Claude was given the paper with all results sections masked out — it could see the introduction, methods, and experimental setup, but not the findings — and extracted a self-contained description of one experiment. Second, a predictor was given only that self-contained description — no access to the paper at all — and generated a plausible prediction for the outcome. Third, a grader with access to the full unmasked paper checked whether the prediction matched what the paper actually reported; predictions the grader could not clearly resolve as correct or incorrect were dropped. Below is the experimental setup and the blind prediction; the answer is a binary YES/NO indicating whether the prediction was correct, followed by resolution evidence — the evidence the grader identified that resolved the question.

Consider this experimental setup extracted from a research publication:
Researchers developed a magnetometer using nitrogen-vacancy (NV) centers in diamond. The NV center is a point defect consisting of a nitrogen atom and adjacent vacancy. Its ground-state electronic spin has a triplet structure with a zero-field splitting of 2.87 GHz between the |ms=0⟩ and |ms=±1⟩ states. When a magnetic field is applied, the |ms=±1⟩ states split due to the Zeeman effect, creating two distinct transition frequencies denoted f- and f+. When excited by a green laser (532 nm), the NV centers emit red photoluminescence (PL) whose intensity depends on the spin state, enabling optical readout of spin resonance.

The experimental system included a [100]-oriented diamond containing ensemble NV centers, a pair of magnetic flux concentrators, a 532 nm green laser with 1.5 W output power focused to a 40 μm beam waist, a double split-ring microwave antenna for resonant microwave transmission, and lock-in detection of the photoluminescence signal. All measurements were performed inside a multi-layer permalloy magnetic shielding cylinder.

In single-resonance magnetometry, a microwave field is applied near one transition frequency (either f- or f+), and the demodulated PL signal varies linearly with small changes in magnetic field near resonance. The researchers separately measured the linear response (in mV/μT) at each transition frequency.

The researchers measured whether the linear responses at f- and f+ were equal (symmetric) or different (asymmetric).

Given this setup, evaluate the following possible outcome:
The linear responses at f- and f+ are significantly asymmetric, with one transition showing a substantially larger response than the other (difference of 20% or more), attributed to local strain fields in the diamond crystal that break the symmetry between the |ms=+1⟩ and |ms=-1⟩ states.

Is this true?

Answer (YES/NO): NO